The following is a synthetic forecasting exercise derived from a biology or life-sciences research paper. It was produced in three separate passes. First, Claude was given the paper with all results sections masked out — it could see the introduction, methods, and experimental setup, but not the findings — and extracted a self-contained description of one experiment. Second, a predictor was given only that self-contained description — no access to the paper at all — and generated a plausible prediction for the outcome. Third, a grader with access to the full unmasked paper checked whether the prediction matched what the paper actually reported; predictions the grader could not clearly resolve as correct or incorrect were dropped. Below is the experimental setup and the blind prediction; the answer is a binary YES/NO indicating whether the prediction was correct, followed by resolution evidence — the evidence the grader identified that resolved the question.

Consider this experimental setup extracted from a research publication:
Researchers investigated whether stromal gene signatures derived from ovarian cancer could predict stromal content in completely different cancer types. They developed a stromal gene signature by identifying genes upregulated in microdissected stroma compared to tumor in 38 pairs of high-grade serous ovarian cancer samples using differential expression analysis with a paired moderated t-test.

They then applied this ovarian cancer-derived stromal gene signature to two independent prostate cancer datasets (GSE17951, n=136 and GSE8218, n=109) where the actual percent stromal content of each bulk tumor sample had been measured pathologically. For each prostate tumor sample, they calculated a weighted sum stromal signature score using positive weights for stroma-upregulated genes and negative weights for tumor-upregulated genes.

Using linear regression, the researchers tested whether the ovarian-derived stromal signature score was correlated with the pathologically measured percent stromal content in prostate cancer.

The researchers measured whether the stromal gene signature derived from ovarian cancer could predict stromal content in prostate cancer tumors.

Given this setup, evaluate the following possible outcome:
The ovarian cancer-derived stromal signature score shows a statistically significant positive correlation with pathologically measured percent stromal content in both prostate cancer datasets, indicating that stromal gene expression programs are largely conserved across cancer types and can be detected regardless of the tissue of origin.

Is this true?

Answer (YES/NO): YES